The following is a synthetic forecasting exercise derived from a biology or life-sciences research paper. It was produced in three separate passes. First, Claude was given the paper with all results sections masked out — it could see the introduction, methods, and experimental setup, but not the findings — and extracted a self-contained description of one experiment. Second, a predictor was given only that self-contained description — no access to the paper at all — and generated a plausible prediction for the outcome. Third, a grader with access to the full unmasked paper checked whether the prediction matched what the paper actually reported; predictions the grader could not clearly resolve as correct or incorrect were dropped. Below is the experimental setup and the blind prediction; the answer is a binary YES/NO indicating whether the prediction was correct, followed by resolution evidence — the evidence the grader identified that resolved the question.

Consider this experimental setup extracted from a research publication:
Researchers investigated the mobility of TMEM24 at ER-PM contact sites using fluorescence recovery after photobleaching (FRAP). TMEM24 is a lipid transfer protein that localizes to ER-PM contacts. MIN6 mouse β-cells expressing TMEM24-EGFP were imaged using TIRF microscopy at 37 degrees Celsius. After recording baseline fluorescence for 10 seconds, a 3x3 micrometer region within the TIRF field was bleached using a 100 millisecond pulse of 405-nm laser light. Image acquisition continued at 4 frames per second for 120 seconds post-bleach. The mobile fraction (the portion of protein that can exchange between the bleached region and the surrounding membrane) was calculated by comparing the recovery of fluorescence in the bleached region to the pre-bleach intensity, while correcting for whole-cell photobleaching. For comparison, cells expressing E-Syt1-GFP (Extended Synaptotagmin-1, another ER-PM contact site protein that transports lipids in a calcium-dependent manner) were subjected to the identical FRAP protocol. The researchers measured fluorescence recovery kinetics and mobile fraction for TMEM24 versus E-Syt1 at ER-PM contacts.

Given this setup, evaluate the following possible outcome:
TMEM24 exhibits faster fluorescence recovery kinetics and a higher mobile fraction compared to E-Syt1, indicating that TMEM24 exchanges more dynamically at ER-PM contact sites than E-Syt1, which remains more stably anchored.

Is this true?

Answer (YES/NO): YES